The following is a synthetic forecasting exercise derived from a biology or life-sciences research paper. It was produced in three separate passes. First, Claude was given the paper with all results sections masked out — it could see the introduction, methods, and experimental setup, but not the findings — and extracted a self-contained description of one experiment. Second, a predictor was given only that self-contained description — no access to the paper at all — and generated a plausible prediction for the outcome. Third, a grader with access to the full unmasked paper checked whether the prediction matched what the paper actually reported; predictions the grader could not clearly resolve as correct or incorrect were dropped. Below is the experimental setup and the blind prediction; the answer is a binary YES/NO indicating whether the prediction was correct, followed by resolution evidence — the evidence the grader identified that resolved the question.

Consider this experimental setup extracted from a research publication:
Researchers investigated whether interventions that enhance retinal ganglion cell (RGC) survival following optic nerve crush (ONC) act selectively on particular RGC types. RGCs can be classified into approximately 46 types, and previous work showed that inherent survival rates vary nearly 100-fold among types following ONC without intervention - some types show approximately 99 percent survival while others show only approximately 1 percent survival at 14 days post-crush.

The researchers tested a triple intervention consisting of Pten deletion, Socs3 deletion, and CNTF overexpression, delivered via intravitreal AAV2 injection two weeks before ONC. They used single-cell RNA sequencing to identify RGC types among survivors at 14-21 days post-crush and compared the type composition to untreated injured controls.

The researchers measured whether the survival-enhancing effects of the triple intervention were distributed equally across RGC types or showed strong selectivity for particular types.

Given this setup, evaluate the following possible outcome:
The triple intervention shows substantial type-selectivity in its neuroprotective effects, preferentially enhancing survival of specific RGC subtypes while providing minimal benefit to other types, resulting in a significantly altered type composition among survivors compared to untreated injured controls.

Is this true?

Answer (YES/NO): NO